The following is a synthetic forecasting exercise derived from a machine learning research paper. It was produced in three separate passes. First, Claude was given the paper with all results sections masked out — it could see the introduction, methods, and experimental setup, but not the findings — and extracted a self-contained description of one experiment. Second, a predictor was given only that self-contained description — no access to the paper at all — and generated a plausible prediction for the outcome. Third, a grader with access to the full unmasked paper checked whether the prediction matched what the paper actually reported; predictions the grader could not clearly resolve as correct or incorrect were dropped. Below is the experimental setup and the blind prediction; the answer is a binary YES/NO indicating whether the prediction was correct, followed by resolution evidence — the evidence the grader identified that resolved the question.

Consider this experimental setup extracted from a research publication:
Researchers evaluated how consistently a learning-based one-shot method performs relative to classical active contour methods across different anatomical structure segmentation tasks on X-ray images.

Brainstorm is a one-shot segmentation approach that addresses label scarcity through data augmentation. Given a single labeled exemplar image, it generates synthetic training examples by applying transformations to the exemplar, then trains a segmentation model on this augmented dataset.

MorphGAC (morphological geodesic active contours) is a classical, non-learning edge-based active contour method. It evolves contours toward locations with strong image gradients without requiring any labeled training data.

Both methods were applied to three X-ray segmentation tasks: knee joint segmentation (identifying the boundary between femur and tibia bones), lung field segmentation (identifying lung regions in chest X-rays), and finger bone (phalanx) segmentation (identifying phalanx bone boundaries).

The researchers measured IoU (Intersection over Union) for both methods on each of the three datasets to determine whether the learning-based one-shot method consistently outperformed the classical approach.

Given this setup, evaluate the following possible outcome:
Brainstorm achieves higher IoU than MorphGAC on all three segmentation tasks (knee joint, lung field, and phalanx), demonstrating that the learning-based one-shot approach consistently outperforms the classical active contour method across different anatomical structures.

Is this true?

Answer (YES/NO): NO